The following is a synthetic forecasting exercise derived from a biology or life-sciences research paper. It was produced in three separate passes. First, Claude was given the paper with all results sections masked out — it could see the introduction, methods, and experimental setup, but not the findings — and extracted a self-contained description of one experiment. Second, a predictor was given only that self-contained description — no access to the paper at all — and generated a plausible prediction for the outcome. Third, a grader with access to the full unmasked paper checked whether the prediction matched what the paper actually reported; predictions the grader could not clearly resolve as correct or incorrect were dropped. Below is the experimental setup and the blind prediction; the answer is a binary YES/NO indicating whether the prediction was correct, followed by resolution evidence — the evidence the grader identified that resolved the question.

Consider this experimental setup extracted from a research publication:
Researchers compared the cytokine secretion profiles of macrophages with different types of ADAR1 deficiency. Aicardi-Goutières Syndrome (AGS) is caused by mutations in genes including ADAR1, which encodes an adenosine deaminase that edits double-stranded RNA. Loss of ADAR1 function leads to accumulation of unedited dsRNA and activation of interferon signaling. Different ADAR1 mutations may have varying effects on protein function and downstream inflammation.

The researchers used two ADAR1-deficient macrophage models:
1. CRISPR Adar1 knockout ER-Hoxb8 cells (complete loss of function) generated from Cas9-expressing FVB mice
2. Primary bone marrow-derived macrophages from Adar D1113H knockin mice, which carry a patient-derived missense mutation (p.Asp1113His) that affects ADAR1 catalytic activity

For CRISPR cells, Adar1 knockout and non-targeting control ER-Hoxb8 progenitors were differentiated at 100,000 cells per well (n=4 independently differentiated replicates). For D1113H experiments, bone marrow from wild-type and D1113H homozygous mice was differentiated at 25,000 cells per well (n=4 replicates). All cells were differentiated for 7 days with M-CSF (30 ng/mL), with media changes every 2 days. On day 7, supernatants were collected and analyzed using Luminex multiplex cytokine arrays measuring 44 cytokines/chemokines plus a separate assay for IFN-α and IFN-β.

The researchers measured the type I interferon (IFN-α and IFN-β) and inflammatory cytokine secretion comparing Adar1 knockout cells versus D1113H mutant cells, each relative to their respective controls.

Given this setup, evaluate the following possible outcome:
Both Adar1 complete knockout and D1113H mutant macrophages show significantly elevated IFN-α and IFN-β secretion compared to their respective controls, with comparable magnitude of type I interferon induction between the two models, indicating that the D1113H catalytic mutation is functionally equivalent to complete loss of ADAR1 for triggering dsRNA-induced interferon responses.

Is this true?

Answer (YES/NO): NO